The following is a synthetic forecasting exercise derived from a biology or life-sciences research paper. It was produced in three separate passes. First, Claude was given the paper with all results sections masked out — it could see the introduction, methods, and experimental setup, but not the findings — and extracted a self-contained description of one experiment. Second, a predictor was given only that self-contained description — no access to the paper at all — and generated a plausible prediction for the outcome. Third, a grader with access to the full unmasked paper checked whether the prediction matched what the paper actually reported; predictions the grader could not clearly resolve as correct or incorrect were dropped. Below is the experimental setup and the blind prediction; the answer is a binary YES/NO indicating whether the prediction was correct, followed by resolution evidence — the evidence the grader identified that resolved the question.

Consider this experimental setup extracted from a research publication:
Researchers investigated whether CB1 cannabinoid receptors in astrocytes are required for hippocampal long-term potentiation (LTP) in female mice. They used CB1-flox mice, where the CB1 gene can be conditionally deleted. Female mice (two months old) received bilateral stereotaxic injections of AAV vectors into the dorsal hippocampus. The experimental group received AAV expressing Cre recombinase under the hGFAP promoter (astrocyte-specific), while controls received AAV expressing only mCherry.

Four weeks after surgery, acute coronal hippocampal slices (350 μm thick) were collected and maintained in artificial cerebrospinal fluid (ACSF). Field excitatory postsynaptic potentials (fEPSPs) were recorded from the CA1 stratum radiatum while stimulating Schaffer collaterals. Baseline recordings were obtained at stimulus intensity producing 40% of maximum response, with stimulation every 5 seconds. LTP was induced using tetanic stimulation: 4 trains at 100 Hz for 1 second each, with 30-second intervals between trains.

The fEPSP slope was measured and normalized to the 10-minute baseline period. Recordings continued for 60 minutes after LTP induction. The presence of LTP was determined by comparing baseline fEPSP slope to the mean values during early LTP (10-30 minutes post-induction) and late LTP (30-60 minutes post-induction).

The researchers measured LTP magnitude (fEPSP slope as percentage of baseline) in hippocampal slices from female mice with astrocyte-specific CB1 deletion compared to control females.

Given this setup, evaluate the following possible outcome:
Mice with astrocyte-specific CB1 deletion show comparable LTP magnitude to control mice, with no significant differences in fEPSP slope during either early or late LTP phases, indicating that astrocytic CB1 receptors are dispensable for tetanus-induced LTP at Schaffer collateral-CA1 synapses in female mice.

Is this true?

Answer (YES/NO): NO